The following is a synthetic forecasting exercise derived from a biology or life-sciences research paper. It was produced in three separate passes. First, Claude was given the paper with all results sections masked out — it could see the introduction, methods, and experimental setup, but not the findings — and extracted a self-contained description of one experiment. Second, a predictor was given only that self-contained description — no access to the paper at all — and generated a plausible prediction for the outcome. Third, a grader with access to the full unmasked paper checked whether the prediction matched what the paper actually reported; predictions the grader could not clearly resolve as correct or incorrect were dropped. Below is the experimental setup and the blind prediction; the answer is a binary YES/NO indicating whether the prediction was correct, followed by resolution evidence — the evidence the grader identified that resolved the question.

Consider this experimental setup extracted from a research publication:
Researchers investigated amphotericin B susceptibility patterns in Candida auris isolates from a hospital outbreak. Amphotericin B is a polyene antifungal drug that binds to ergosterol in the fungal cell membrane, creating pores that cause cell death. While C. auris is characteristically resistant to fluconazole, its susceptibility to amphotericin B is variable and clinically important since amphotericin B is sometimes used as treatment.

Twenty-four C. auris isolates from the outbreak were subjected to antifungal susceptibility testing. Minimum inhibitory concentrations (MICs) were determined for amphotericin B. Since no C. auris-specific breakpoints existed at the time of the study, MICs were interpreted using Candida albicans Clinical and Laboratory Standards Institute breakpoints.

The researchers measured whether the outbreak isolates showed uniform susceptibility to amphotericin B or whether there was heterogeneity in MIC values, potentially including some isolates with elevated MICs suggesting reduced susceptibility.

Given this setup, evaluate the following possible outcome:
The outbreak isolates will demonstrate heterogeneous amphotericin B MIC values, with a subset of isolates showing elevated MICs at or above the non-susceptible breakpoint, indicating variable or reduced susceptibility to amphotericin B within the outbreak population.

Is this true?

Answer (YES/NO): YES